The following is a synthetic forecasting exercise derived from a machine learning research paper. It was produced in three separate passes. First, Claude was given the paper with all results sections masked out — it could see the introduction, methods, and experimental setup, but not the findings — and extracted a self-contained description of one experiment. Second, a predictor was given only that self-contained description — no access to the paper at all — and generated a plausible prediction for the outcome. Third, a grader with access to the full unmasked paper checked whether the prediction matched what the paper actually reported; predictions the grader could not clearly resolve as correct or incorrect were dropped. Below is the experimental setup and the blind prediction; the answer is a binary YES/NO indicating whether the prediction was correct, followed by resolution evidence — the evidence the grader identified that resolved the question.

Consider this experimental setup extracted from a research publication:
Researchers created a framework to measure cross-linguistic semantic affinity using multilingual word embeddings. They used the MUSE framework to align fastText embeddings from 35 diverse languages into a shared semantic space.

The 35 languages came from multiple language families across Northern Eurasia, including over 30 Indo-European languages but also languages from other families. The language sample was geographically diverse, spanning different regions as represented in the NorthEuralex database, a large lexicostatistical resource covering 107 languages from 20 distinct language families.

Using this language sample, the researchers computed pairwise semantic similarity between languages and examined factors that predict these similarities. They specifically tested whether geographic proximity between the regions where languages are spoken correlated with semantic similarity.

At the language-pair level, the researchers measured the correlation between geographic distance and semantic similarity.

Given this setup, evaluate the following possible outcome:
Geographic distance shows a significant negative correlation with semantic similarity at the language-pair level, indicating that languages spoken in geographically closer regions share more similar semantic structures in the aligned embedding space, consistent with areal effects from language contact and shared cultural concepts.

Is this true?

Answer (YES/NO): YES